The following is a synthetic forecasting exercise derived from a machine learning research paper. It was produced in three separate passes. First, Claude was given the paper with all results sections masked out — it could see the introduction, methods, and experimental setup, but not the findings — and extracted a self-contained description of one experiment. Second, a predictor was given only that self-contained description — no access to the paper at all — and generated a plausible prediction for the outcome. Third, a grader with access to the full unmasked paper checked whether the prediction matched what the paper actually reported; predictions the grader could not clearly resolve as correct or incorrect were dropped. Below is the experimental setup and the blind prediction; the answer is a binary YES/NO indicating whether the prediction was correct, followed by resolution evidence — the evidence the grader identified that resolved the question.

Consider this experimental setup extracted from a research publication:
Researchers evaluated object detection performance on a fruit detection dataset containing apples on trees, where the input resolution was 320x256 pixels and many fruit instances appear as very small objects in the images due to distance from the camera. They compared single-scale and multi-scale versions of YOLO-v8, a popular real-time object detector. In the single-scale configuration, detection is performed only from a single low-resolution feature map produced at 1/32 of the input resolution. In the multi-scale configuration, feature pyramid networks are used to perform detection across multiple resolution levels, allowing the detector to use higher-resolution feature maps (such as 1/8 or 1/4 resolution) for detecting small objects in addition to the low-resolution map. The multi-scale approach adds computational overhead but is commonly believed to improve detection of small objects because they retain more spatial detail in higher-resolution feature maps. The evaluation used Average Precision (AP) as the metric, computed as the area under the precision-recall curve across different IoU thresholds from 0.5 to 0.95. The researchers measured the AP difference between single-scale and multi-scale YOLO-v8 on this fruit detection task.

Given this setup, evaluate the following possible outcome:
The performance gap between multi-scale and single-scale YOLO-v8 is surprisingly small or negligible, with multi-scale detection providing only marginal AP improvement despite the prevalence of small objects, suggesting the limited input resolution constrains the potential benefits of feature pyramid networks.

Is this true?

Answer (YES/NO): NO